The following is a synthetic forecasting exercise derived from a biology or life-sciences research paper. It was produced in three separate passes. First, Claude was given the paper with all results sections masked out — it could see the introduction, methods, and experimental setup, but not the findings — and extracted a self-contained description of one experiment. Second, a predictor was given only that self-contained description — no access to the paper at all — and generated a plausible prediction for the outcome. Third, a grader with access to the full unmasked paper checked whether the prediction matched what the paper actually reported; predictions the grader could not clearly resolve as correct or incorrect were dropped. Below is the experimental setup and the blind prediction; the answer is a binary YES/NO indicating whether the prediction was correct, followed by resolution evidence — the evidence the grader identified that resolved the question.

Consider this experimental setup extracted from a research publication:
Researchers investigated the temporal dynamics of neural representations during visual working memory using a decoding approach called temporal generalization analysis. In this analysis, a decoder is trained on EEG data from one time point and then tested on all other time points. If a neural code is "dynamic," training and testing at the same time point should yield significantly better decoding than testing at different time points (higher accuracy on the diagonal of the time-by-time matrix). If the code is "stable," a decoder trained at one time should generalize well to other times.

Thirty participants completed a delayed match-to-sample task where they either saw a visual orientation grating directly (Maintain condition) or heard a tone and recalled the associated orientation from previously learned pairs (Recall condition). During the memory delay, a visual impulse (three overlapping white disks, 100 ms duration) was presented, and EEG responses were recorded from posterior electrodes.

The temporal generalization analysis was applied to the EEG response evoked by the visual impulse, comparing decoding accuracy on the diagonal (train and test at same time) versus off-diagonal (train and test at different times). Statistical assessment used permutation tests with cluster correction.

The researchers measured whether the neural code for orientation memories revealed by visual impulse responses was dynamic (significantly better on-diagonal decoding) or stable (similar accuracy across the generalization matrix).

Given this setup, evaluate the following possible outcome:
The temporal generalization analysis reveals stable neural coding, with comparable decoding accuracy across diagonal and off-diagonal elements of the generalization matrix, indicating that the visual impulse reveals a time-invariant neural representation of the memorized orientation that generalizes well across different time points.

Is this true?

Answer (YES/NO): NO